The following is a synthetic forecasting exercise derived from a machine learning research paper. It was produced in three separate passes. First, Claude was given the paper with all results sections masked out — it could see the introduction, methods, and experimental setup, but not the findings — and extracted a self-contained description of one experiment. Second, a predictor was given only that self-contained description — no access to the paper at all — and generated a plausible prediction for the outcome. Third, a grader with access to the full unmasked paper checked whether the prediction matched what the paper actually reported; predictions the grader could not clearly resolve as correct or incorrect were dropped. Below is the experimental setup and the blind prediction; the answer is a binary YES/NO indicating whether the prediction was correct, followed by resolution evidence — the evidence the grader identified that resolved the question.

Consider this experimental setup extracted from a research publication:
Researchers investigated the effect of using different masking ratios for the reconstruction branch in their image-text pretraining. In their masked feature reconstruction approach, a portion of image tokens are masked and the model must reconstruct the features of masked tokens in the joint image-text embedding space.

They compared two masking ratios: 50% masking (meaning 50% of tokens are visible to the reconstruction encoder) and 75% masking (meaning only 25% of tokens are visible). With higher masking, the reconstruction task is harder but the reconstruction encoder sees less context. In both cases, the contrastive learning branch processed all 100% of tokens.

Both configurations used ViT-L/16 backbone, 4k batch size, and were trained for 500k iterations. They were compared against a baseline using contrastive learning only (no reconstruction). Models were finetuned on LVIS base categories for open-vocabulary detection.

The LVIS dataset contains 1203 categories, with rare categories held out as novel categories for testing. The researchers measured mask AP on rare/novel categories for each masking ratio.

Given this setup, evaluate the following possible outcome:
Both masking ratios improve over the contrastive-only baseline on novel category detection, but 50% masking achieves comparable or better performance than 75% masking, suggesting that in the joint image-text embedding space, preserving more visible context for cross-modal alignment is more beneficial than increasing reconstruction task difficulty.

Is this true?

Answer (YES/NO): NO